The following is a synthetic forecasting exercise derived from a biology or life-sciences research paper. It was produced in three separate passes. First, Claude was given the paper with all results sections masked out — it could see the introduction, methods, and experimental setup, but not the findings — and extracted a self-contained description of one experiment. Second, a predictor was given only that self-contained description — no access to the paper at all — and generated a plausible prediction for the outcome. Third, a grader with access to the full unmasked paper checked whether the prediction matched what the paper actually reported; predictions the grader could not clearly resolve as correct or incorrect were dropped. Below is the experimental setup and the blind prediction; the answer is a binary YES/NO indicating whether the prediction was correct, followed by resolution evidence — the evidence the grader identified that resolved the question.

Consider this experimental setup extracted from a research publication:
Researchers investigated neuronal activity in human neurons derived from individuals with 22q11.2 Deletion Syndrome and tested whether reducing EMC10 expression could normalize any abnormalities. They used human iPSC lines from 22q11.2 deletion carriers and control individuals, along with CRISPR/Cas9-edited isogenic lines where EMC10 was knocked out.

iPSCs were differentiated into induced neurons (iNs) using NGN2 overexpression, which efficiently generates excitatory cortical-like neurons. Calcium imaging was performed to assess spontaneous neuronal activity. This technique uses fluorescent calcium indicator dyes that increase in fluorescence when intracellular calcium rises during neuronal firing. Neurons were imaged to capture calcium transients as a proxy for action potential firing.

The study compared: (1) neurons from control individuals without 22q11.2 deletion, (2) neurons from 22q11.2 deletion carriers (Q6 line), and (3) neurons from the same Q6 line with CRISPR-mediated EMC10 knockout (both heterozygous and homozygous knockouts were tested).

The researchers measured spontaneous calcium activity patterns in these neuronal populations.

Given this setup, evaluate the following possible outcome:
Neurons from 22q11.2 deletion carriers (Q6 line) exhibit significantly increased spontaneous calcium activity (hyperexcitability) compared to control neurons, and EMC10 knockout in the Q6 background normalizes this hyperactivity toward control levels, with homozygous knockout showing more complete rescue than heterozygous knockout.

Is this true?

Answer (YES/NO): NO